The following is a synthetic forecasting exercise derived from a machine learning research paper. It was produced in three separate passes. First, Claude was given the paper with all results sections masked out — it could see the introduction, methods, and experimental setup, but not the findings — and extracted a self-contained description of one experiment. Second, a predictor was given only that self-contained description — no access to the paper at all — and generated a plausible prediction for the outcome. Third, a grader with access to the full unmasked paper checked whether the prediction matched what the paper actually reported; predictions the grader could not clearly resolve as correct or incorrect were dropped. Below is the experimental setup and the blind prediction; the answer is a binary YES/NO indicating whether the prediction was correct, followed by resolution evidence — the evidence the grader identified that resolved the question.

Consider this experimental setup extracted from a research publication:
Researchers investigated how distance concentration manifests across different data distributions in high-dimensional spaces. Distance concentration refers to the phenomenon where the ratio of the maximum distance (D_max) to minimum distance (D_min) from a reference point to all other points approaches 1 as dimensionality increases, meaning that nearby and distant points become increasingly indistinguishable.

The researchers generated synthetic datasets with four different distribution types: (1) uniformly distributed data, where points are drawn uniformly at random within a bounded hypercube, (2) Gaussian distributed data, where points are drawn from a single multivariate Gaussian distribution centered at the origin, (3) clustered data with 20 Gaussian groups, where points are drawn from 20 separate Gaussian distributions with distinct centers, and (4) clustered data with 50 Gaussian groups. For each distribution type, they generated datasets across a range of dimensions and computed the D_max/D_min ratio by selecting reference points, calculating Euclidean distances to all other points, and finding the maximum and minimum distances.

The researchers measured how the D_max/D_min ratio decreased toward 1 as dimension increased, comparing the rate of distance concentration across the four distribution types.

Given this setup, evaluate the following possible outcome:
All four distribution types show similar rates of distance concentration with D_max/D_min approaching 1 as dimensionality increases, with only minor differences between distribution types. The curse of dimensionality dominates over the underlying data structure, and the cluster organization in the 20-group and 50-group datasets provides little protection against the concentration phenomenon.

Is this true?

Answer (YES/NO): NO